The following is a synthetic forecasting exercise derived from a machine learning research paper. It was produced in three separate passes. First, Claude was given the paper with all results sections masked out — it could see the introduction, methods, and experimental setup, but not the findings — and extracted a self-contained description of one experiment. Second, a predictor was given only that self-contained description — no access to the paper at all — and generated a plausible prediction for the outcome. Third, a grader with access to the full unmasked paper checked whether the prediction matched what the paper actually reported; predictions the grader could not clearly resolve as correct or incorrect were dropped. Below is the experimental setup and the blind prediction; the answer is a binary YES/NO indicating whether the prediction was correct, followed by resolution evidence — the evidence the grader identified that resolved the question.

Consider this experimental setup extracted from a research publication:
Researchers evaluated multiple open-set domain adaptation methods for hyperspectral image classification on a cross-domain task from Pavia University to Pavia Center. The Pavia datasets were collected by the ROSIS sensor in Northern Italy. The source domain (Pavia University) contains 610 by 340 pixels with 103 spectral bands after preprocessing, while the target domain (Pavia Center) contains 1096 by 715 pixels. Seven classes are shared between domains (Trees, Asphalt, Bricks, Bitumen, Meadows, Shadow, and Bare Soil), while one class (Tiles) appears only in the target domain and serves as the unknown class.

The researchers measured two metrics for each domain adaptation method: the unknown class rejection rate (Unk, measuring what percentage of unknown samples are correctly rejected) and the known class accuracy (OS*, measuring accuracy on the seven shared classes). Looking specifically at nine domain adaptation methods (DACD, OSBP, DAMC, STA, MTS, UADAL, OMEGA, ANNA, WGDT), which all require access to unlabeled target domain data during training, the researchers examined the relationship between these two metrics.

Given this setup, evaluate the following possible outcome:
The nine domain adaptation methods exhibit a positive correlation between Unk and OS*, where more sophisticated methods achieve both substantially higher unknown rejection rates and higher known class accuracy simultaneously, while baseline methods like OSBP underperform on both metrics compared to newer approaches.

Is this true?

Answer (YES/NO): NO